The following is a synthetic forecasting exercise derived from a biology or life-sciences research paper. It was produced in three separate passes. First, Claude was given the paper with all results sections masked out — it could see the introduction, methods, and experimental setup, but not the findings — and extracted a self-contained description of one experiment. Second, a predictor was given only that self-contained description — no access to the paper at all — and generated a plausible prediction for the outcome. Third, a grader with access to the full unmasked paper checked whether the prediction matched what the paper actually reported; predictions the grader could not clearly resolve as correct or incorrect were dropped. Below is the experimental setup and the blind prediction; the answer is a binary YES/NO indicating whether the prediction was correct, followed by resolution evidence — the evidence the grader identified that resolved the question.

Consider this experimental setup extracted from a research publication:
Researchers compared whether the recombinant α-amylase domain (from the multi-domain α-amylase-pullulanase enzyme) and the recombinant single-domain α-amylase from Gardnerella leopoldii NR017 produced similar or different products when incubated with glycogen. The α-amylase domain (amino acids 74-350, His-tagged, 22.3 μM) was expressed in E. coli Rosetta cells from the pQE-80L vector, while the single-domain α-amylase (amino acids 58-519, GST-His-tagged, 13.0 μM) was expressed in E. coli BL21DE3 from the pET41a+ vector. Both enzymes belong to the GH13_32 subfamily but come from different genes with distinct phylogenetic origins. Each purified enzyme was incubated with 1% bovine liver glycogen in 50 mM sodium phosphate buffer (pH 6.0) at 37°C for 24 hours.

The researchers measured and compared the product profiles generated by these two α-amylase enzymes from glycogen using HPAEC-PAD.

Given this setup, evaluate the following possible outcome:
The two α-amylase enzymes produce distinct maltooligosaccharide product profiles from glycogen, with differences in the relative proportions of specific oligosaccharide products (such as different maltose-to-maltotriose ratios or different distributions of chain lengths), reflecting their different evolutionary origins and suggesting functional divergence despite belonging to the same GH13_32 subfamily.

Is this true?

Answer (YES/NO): NO